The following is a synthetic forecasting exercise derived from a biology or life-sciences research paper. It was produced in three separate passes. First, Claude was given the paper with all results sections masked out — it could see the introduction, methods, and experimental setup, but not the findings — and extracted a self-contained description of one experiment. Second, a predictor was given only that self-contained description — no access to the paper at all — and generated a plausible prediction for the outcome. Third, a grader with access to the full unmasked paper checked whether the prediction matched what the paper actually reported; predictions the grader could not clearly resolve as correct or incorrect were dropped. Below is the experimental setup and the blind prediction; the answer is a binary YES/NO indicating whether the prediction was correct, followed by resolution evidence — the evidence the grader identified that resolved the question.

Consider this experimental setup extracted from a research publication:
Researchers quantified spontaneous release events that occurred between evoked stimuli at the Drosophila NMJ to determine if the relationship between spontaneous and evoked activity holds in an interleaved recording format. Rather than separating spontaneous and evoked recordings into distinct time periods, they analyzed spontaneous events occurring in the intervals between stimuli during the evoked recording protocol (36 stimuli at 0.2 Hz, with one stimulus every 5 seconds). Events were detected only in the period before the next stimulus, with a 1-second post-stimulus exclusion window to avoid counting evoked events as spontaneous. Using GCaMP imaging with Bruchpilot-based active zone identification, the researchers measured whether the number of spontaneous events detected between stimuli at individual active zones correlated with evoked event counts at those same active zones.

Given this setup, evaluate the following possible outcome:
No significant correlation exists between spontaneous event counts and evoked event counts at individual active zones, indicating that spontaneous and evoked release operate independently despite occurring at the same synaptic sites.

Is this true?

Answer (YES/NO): NO